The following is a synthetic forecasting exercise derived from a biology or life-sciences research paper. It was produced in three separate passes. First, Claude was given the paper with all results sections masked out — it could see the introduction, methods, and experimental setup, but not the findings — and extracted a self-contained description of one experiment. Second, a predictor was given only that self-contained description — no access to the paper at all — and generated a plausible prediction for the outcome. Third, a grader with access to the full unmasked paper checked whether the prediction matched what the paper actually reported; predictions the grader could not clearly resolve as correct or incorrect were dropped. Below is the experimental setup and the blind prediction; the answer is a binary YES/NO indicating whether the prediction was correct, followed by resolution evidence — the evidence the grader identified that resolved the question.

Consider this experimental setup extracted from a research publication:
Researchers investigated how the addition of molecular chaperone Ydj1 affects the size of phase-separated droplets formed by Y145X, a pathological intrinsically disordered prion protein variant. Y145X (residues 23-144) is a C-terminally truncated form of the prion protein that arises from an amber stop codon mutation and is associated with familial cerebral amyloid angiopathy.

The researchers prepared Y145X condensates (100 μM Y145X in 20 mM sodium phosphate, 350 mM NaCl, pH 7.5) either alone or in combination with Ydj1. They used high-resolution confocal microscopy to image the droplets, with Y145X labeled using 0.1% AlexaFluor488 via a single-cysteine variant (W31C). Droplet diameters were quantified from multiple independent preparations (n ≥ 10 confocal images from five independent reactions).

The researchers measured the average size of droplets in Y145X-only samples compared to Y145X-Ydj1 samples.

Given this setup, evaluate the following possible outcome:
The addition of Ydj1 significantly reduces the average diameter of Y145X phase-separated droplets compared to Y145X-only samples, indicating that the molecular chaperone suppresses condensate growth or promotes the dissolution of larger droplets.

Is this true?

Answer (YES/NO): YES